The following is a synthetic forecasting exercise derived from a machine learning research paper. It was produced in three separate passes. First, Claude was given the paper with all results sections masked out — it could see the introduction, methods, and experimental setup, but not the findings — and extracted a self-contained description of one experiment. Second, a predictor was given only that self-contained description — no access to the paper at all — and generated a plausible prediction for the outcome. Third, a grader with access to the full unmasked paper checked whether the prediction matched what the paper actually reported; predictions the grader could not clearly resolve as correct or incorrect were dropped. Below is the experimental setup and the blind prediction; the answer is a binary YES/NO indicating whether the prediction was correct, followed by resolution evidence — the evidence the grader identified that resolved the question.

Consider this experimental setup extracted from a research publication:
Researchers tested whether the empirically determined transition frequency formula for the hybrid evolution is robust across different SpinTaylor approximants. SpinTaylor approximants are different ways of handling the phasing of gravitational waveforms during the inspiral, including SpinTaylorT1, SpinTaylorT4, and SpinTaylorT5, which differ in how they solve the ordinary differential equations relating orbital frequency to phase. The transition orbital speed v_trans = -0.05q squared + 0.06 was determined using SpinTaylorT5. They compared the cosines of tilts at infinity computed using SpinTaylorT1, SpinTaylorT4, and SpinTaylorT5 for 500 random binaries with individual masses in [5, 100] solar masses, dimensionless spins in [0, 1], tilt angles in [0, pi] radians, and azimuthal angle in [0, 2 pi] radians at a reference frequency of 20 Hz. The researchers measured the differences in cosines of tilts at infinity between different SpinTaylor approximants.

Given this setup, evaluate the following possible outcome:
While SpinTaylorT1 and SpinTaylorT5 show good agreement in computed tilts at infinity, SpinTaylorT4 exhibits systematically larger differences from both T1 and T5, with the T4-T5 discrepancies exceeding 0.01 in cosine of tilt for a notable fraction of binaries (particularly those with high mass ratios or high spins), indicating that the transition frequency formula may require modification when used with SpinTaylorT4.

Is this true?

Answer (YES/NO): NO